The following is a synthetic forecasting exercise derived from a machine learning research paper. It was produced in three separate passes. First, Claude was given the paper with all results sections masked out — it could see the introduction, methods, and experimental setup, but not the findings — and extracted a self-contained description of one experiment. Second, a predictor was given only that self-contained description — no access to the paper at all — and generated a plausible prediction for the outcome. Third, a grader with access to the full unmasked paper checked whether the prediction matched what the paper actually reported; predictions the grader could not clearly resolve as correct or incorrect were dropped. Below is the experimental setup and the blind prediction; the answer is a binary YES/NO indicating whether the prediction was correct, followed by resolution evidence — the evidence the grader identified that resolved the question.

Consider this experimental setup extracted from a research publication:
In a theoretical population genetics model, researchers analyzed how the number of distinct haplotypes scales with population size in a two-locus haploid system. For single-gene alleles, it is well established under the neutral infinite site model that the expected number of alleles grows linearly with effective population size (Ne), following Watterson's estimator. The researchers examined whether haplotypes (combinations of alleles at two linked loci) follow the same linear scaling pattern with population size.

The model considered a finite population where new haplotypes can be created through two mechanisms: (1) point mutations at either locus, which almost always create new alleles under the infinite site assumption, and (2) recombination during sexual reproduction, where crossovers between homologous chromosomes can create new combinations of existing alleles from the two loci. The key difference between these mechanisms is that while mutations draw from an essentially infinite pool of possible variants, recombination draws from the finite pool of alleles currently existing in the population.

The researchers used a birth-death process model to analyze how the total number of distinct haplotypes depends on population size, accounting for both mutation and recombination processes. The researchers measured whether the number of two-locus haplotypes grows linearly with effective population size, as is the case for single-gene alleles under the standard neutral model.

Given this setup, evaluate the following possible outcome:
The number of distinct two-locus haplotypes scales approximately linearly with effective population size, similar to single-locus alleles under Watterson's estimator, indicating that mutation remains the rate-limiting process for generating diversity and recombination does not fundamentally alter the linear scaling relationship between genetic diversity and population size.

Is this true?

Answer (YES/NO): NO